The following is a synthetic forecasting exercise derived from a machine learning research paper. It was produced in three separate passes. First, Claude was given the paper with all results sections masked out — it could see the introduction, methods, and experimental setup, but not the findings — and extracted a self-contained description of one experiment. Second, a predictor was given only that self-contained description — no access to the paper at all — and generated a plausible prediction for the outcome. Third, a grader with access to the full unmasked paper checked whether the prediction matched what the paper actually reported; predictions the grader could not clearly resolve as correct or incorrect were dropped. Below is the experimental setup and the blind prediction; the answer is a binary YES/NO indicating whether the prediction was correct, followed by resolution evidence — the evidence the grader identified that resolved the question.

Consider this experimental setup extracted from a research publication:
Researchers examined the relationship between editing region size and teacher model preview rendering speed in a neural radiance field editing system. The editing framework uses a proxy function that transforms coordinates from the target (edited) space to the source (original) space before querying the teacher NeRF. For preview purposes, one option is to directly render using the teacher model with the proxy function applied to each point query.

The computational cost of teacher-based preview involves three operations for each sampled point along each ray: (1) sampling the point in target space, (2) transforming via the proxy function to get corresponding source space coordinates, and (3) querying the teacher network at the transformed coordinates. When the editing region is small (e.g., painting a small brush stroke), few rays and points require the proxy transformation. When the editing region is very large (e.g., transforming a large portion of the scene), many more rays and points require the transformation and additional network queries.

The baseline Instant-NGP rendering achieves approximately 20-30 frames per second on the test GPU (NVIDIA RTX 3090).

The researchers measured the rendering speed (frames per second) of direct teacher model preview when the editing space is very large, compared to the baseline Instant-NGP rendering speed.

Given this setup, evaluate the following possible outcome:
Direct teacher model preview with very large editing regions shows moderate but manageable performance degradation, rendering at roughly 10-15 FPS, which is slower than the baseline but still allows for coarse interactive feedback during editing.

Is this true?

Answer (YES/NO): NO